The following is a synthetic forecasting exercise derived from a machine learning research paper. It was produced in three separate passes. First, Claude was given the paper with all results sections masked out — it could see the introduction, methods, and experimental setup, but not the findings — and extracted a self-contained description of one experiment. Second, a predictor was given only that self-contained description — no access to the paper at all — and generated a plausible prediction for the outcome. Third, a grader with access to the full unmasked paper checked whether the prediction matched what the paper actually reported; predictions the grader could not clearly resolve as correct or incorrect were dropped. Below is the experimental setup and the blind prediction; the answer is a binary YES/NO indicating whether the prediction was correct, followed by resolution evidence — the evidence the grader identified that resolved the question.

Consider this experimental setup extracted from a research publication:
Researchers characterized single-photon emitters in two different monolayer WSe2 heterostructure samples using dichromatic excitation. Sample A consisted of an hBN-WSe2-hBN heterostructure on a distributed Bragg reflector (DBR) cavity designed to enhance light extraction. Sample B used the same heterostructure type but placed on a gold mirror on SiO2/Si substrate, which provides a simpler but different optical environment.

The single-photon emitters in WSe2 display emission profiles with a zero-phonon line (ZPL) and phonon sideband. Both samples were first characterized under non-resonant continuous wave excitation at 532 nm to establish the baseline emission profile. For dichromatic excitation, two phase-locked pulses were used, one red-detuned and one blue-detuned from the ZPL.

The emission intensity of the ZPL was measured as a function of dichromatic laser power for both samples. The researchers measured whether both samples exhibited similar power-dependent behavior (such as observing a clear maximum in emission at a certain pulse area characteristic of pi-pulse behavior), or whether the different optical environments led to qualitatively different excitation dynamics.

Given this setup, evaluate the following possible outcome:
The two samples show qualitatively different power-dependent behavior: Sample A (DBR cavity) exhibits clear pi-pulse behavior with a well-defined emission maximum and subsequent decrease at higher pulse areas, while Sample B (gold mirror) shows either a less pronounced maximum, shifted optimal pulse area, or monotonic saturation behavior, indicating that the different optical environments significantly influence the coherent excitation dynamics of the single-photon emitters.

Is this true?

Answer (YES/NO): NO